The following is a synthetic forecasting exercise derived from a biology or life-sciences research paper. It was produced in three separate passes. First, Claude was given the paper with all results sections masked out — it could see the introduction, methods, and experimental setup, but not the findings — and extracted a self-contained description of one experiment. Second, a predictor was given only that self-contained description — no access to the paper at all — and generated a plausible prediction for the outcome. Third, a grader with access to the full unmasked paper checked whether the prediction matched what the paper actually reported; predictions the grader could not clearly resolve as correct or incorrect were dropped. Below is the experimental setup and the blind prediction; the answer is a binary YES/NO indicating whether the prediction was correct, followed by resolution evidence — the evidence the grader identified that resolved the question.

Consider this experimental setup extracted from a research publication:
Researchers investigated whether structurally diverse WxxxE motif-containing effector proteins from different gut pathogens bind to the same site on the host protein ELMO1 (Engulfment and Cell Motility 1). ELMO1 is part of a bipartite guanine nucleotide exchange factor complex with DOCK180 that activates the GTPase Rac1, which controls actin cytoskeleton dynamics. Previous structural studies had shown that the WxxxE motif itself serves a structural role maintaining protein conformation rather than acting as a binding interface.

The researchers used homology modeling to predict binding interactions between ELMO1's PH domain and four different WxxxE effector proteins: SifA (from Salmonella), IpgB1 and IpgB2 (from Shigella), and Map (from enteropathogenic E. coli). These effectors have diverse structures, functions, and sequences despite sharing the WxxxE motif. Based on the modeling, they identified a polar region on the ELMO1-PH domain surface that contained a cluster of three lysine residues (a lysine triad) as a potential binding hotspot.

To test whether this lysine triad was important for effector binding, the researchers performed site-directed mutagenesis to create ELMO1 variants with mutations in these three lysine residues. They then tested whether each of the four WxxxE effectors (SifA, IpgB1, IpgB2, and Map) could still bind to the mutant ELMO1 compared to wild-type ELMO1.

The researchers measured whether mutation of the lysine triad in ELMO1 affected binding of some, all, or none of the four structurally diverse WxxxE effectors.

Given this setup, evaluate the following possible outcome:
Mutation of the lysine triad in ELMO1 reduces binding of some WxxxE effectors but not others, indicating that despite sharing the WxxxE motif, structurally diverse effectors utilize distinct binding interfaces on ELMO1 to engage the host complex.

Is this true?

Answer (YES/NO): NO